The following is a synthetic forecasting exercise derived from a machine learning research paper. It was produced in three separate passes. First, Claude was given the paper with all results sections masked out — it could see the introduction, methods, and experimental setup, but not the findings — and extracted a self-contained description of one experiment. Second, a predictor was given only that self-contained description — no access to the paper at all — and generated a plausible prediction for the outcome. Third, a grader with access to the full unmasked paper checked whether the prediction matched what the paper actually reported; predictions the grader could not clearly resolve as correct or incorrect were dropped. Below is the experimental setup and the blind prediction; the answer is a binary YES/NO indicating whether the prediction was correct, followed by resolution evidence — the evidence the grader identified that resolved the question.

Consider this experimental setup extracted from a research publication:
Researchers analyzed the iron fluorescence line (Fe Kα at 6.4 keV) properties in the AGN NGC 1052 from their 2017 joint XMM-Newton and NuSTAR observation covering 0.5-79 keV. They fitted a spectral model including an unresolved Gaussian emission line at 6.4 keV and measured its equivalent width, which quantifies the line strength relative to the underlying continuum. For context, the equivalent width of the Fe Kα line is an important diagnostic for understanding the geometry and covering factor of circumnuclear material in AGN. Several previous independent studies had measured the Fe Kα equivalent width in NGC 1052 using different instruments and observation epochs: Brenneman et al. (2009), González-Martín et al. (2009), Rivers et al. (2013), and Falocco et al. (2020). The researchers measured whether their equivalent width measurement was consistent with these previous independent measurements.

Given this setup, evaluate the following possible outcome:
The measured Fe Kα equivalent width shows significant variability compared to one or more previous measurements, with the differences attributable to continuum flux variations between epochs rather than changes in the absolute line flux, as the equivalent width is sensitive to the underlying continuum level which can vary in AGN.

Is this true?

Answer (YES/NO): NO